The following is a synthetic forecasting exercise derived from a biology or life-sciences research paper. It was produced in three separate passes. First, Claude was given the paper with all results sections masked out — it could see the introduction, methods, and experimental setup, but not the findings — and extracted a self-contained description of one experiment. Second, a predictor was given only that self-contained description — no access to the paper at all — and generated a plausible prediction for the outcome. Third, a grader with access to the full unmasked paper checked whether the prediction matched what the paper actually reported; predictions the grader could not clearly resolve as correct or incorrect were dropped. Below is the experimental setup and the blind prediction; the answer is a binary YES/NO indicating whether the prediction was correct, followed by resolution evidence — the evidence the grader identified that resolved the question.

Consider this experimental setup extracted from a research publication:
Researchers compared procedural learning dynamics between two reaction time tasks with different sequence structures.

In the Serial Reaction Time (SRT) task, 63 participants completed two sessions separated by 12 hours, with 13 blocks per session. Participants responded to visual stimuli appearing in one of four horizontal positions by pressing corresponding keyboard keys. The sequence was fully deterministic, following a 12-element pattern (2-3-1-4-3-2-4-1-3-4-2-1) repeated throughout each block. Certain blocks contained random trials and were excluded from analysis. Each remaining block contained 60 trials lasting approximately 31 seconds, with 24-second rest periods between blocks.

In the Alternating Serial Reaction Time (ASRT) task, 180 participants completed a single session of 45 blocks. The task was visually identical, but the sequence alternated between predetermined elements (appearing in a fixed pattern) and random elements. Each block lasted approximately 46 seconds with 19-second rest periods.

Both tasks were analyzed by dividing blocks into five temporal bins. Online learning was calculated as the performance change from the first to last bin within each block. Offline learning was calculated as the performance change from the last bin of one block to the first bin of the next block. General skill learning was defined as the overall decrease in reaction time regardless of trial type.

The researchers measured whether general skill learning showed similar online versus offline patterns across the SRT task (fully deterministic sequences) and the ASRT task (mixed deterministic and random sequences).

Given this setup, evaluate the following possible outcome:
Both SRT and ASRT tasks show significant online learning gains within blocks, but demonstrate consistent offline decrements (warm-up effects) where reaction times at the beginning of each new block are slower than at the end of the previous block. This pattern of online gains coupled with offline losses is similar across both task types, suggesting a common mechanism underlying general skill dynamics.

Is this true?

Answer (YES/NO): NO